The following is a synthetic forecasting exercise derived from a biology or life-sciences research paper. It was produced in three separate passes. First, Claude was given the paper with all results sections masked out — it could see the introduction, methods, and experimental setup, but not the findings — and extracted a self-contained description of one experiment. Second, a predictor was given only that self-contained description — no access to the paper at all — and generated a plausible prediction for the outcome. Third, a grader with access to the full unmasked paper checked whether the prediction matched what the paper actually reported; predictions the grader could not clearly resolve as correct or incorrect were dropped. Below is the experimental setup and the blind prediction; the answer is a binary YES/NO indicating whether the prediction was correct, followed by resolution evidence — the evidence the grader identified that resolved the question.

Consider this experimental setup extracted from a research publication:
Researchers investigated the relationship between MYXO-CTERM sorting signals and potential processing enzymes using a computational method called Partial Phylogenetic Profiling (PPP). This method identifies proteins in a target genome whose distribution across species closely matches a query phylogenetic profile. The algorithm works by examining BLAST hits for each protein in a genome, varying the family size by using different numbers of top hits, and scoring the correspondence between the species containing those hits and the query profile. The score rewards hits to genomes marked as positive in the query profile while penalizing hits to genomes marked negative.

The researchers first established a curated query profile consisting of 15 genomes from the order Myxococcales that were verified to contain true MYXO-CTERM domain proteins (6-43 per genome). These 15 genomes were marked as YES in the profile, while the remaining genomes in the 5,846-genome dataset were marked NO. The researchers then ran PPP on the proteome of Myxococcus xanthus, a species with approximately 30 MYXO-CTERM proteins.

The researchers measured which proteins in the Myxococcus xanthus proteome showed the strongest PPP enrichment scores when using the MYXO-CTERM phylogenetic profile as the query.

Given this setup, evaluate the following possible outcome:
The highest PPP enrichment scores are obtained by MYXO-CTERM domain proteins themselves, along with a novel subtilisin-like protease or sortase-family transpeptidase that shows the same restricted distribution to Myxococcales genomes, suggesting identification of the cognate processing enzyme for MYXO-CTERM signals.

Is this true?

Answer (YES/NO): NO